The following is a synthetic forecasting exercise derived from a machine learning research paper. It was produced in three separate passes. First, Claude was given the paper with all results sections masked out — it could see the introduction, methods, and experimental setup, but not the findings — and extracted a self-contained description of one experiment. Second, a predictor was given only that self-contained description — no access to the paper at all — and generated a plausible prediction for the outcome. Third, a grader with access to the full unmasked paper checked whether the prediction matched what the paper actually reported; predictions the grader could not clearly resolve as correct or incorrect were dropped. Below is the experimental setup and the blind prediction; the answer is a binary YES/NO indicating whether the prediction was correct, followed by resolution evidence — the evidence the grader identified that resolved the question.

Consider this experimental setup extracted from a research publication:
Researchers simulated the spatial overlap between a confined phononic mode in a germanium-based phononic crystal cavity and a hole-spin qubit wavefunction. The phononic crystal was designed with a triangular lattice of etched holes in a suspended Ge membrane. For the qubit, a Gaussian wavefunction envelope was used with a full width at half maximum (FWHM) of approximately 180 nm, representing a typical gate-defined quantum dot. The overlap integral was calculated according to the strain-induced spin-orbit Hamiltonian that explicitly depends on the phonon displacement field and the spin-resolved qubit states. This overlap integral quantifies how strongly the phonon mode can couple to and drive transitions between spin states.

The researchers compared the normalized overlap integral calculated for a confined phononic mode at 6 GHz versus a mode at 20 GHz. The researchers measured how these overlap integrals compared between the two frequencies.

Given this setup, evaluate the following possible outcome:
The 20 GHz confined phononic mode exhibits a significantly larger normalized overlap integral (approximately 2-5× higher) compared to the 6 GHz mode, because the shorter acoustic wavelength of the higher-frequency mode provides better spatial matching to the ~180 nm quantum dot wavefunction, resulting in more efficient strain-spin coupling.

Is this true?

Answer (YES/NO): NO